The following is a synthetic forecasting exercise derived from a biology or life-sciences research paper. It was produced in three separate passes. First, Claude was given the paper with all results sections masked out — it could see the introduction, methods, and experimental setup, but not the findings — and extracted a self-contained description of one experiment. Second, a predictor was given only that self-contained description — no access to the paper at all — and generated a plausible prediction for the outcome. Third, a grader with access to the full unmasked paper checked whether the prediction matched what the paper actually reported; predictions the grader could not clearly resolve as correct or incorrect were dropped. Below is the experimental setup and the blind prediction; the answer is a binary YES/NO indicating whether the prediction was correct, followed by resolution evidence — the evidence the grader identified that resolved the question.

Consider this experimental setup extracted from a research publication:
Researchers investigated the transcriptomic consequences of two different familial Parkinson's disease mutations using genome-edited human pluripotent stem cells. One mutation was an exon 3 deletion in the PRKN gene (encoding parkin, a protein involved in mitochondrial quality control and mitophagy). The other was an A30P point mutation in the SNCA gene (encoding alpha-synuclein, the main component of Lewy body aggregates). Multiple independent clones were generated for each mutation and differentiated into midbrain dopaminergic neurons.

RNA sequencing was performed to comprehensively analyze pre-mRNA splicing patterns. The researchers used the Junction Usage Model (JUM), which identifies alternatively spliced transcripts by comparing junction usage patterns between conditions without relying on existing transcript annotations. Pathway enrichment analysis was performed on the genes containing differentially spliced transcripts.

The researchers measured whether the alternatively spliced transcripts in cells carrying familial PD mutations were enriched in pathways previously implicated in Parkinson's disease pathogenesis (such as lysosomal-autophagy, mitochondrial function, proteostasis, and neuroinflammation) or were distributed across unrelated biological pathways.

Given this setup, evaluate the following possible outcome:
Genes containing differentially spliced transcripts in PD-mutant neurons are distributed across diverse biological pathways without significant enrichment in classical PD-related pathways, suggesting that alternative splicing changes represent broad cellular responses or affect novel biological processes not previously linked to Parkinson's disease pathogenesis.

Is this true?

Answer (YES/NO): NO